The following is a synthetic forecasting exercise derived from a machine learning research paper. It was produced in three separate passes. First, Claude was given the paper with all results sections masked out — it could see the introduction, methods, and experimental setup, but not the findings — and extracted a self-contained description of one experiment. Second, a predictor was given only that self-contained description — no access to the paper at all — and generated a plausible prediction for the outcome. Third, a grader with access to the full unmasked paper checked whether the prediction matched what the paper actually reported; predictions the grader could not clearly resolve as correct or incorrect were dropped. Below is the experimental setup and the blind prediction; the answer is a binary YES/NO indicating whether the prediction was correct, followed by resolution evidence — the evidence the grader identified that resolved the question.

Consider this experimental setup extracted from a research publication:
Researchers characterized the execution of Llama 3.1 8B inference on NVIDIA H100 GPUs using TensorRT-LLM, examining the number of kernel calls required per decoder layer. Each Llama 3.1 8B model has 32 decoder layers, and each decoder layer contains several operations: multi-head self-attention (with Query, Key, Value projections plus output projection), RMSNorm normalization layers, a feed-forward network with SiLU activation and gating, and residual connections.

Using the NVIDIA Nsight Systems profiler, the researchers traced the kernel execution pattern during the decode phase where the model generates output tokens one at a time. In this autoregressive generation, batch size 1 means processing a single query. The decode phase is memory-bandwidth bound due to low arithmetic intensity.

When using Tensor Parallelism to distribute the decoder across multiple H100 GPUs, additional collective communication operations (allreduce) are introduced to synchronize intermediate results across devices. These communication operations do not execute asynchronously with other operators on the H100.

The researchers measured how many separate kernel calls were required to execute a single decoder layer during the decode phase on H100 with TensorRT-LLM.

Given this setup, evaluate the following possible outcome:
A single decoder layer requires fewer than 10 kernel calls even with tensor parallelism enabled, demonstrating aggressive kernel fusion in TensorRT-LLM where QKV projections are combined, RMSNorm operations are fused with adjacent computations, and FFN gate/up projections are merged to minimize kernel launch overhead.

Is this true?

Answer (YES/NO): NO